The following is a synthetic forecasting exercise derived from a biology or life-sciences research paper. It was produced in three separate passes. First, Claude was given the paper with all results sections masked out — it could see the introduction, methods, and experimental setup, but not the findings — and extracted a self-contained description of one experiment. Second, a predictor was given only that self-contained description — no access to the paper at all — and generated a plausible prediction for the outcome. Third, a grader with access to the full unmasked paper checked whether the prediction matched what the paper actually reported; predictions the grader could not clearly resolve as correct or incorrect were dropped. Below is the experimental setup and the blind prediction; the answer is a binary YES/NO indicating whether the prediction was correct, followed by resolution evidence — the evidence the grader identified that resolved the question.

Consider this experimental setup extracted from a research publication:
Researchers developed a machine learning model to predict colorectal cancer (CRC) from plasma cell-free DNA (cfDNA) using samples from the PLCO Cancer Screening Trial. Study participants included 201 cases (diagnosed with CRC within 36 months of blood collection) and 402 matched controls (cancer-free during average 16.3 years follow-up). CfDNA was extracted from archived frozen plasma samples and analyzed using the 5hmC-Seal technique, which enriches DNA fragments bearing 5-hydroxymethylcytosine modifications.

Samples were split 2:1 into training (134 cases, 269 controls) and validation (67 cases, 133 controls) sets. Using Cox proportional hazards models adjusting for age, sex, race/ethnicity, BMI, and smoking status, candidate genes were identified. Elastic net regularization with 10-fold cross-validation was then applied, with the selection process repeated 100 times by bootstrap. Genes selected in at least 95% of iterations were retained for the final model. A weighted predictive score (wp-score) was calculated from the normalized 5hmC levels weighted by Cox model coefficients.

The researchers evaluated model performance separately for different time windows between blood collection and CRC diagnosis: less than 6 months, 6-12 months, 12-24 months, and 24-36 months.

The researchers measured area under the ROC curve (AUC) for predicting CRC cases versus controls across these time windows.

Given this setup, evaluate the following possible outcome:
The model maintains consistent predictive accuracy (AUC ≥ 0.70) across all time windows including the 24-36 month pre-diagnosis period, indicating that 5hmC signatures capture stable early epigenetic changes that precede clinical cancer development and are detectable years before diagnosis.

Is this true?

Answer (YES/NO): NO